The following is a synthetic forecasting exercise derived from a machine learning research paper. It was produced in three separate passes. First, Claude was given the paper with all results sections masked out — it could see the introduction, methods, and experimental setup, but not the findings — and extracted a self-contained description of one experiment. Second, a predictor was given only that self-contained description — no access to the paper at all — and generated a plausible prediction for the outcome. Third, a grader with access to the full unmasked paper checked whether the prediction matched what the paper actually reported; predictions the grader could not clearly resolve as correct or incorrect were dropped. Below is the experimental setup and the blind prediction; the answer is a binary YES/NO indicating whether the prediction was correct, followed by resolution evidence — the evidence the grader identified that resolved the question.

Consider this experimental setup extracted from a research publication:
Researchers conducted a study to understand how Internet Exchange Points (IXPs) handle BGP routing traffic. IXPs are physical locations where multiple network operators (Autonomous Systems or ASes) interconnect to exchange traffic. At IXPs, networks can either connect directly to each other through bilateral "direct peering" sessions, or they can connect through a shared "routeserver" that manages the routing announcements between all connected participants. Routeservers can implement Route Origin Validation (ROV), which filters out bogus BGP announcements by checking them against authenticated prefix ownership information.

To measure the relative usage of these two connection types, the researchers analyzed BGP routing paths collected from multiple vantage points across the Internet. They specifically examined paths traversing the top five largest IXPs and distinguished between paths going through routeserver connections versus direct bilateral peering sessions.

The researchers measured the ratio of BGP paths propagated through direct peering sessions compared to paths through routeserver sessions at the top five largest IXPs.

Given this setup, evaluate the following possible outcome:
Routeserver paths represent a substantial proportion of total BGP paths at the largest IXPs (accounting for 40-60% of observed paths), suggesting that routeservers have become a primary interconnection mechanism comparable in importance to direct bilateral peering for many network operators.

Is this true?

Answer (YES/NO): NO